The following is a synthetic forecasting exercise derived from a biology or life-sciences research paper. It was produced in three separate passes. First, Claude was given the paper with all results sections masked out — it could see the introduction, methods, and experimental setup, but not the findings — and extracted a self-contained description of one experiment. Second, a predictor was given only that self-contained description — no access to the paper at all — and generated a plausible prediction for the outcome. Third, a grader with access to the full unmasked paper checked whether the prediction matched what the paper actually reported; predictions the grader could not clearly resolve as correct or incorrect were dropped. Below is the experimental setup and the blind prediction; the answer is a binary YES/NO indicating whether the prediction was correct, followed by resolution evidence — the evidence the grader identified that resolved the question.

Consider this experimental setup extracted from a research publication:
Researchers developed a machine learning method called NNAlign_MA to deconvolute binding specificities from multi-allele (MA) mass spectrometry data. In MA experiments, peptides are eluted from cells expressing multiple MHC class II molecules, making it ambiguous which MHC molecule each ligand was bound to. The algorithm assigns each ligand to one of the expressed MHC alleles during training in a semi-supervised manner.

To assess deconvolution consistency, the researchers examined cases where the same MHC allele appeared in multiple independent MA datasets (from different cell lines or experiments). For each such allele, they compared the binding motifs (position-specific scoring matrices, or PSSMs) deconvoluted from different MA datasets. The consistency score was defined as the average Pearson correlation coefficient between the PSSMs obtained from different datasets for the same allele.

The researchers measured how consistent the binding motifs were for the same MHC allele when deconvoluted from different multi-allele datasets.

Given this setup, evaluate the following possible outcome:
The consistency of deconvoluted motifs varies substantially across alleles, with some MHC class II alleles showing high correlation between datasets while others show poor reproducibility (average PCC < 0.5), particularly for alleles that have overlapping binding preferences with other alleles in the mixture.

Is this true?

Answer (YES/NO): NO